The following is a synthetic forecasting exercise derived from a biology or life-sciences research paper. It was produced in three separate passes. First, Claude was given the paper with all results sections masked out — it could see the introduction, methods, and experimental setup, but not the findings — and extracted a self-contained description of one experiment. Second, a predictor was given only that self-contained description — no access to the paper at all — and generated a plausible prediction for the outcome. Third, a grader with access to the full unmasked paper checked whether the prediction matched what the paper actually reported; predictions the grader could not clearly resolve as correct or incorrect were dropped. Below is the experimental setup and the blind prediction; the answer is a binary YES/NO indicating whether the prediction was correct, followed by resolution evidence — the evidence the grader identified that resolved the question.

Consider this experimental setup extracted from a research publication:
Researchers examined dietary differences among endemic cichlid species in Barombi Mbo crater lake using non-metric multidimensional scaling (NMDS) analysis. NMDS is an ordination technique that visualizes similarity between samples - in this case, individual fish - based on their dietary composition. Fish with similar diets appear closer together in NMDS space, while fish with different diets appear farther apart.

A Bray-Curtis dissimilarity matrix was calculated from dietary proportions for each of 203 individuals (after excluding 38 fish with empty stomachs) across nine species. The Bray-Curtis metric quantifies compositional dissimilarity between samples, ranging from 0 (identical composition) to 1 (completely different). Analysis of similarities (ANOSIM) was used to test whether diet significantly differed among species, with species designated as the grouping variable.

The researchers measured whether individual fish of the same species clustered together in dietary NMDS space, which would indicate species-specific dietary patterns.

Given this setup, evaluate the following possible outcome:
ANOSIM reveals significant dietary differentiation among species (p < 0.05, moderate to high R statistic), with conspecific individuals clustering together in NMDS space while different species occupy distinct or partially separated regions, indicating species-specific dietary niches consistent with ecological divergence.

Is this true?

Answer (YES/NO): NO